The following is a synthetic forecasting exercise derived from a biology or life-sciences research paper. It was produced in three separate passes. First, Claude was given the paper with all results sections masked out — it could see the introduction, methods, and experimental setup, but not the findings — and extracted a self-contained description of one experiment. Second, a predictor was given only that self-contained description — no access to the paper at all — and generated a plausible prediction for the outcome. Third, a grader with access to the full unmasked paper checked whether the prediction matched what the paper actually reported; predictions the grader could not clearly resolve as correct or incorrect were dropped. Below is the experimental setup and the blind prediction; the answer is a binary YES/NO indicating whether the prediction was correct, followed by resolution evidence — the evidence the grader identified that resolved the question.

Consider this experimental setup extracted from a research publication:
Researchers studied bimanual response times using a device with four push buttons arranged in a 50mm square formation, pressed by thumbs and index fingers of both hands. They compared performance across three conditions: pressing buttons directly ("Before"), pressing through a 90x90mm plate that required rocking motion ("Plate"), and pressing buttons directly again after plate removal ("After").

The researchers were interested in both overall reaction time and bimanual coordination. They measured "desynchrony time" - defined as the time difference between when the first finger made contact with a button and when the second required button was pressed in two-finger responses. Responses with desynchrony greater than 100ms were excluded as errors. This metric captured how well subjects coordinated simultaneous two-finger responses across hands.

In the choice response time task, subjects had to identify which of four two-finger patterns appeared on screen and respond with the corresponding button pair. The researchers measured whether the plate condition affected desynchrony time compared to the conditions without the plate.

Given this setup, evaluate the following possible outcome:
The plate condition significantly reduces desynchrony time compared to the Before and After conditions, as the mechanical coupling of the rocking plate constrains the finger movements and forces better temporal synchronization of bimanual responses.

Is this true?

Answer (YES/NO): YES